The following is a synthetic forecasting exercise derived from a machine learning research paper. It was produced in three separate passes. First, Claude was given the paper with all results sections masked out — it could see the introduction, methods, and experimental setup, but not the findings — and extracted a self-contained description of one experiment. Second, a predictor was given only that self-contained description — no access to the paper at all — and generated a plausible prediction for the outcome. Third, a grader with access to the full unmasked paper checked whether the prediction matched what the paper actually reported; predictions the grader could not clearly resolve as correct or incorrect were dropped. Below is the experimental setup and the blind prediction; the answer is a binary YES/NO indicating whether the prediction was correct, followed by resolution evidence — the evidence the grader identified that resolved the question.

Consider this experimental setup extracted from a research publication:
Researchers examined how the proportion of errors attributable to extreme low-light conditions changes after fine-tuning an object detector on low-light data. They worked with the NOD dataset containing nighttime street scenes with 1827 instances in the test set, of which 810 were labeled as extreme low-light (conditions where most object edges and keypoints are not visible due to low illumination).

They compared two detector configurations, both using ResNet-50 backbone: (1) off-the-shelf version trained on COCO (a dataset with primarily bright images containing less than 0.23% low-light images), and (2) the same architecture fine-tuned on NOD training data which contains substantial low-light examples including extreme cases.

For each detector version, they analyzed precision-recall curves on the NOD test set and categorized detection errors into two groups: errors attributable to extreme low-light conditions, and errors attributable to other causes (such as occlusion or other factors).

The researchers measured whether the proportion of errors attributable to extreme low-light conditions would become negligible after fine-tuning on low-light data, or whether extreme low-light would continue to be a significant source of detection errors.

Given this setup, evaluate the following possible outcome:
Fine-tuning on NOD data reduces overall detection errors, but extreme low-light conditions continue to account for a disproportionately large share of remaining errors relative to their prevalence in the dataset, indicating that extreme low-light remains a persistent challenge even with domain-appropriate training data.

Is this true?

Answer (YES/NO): YES